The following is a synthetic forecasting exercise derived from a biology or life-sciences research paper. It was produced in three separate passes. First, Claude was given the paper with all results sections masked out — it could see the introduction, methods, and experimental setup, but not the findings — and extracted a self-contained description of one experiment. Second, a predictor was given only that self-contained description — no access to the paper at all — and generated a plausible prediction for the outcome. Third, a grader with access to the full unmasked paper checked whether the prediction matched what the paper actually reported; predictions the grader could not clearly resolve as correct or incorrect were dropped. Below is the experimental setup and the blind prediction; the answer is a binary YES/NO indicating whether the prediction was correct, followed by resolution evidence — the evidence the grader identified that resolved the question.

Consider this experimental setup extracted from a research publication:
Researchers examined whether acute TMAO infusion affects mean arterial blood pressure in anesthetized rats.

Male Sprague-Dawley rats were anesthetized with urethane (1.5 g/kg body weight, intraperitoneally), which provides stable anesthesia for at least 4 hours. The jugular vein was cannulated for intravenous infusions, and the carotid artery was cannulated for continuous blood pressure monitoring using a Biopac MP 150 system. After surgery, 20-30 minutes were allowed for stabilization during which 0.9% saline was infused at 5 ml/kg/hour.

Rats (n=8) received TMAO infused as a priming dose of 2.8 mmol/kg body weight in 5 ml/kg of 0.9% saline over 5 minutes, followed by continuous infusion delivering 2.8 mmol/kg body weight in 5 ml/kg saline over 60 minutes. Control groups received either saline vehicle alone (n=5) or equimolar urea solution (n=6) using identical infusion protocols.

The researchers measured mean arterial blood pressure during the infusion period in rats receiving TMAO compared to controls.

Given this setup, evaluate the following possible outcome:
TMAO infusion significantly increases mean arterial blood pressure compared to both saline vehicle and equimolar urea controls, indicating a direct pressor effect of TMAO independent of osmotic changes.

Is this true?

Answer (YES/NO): NO